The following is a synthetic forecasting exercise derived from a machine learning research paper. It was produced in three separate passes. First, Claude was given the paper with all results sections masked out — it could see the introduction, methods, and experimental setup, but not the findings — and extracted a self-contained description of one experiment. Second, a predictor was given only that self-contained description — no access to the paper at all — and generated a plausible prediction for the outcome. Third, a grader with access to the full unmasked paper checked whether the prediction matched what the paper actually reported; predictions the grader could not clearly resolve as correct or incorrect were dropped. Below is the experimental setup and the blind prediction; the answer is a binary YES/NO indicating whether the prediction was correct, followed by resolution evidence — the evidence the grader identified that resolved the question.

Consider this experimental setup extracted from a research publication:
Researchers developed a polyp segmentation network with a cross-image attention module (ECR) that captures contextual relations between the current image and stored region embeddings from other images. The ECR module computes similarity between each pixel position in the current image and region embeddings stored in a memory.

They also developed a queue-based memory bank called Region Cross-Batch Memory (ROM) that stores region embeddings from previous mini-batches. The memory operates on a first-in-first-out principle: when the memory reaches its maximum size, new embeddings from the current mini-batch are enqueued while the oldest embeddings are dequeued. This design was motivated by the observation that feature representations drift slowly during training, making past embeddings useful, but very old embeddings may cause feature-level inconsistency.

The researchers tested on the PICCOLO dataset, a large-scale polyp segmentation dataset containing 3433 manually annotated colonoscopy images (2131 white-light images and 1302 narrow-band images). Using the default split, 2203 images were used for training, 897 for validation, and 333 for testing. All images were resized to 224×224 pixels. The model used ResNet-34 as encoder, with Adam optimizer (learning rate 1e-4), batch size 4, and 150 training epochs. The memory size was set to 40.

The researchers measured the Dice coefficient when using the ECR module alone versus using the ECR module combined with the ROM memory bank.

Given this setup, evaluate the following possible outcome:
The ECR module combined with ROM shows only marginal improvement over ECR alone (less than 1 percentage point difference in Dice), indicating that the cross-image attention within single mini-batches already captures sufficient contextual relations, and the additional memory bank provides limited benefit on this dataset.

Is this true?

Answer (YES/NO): NO